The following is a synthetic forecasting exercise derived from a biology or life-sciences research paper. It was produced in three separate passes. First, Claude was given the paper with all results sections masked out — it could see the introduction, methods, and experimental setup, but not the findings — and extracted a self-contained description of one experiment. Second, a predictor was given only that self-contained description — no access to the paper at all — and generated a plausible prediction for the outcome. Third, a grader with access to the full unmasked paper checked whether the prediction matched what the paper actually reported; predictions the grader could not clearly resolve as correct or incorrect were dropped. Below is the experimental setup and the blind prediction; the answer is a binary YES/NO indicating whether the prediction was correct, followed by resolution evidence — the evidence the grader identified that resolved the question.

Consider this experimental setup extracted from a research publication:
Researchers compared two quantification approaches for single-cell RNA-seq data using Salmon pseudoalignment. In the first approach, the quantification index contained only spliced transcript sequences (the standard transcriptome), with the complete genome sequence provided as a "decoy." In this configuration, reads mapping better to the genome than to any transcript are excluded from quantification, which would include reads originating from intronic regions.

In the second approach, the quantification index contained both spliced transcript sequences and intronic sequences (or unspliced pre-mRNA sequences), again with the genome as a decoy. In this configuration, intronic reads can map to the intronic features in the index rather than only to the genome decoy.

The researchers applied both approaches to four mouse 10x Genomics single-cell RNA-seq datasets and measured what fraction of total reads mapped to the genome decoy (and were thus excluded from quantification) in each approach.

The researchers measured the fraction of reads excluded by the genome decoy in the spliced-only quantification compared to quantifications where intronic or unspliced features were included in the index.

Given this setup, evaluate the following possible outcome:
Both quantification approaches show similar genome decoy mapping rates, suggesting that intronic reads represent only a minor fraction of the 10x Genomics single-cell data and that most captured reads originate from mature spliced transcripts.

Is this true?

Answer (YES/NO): NO